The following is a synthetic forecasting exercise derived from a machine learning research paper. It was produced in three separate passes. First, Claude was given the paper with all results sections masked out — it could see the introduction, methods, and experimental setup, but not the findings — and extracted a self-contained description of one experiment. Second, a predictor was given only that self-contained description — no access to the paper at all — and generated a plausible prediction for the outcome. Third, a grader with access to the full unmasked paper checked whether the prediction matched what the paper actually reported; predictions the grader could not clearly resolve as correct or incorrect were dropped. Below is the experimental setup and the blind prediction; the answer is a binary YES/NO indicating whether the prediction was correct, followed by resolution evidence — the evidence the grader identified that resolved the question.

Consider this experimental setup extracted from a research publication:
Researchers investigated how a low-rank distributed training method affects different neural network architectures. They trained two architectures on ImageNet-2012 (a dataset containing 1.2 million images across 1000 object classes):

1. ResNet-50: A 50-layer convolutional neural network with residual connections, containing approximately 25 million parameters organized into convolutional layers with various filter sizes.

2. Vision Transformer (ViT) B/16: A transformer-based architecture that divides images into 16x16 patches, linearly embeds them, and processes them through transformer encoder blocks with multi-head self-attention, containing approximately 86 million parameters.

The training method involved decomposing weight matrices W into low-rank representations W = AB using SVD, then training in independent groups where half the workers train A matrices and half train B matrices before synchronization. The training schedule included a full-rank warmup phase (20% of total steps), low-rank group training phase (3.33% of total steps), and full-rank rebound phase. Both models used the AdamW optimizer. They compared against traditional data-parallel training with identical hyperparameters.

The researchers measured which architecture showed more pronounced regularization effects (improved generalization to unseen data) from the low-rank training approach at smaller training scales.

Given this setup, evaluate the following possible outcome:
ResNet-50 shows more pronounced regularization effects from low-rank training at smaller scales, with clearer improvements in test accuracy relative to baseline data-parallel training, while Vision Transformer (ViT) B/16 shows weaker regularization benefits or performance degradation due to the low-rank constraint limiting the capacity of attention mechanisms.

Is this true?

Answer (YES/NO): NO